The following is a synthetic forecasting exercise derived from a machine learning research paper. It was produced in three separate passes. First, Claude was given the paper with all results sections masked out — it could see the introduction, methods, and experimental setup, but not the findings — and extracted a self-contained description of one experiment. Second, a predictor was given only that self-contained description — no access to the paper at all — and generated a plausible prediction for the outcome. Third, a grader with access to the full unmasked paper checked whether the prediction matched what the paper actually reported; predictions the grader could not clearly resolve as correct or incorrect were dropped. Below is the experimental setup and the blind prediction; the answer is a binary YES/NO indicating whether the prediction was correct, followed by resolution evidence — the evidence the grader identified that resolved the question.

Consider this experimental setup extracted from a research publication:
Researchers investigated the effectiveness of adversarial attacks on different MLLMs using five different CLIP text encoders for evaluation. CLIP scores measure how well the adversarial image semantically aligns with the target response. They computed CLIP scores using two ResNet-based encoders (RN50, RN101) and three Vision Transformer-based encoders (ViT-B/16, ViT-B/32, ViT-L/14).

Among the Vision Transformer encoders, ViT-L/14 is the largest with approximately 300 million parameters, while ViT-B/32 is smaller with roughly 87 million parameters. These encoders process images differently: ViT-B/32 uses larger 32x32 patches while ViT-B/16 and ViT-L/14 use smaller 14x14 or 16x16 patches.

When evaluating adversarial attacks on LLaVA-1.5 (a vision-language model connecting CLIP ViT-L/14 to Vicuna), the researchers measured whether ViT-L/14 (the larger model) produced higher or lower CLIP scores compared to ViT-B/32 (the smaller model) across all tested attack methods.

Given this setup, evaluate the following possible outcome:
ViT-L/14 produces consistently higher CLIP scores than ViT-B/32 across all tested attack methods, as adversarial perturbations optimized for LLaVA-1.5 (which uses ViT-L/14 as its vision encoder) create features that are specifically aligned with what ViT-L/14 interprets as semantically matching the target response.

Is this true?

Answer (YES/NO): NO